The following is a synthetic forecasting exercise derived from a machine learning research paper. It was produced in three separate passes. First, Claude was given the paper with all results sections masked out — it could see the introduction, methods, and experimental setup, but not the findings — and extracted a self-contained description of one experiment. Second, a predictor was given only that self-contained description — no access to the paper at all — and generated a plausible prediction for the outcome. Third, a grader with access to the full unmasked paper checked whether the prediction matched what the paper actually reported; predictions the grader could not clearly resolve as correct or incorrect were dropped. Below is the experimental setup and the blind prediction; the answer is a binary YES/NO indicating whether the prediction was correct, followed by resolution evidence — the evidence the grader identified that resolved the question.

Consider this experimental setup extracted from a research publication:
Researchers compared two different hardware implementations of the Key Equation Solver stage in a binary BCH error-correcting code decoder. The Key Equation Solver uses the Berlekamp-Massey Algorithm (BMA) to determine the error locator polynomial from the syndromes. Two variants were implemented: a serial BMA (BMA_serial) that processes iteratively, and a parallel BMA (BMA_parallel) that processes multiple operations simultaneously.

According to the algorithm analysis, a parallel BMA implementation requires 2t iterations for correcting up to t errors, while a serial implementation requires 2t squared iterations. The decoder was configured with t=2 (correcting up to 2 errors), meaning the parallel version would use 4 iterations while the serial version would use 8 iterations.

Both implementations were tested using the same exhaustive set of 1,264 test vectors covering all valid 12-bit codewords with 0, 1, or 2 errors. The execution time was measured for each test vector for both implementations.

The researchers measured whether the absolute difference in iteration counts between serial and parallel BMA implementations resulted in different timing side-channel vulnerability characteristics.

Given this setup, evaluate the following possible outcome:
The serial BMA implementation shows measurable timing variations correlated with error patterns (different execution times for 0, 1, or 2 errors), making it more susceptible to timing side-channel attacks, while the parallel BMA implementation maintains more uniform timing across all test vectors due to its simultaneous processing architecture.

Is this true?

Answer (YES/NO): NO